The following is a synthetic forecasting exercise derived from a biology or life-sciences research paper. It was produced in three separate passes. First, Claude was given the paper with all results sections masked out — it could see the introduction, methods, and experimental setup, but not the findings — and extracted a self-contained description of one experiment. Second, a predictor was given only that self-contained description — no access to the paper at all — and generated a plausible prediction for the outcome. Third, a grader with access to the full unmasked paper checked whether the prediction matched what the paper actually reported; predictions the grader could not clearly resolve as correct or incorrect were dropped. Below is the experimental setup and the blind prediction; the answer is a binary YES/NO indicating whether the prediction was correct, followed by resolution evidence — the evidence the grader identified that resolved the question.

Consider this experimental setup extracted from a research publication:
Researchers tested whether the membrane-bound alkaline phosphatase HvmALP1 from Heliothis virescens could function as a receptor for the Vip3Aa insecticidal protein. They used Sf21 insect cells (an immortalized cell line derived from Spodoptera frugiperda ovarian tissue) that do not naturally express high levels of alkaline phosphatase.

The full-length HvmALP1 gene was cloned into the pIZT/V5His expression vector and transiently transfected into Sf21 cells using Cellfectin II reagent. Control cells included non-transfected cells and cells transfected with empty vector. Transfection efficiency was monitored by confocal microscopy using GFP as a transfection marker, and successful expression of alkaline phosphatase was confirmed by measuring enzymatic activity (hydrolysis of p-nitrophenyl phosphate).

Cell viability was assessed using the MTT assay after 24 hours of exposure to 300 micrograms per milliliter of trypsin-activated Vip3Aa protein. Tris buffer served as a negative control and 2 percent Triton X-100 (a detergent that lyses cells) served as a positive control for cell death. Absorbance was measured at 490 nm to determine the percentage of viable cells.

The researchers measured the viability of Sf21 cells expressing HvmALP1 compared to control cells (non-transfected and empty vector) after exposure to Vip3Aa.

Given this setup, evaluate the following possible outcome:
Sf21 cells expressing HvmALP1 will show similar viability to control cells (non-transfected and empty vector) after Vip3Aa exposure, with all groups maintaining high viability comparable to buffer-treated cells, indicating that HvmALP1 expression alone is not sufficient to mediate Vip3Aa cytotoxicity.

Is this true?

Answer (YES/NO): YES